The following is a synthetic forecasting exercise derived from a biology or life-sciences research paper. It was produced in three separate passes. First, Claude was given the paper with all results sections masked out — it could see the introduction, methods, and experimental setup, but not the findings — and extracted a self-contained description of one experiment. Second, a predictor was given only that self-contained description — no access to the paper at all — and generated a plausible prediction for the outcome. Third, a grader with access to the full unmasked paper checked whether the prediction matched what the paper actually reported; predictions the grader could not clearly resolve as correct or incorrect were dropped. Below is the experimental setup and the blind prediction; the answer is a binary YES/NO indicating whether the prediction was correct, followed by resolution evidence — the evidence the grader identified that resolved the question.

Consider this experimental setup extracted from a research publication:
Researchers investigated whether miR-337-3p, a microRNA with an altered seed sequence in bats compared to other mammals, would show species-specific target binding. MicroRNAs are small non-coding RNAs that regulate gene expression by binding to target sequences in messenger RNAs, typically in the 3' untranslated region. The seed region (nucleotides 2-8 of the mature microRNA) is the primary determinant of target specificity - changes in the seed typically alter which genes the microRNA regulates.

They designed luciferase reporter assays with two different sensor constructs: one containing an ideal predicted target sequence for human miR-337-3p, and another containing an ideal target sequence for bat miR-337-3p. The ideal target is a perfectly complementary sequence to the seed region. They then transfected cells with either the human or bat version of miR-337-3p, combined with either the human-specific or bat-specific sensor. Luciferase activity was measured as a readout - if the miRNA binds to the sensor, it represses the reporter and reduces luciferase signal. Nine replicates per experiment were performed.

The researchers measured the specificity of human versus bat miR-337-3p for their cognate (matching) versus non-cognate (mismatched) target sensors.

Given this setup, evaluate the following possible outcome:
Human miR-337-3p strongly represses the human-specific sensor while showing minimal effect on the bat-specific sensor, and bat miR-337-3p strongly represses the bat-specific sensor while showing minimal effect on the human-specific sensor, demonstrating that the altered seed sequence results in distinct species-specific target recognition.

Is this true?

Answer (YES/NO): YES